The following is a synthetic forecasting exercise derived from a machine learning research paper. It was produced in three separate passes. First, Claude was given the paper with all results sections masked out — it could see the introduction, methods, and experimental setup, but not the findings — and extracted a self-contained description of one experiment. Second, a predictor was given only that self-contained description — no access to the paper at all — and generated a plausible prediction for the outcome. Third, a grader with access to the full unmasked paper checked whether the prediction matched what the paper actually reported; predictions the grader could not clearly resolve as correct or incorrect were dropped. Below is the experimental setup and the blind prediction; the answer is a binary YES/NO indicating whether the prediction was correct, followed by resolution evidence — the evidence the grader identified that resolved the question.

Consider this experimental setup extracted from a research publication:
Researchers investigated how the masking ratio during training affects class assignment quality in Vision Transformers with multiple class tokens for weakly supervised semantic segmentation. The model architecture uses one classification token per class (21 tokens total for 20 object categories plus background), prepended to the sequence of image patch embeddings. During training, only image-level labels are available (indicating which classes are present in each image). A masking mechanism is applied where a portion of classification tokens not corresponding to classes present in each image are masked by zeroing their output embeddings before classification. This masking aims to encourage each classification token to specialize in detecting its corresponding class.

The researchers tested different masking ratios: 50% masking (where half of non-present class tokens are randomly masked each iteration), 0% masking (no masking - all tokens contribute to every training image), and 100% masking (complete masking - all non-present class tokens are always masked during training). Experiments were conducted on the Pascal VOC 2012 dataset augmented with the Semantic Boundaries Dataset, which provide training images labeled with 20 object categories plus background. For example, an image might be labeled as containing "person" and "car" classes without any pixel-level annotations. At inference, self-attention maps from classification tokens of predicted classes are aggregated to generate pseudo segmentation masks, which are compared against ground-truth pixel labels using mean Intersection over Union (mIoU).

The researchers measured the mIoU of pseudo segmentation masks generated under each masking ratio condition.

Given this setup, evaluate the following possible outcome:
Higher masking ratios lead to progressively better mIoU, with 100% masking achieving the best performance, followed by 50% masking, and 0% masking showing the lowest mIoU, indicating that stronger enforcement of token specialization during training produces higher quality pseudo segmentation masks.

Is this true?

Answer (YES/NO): NO